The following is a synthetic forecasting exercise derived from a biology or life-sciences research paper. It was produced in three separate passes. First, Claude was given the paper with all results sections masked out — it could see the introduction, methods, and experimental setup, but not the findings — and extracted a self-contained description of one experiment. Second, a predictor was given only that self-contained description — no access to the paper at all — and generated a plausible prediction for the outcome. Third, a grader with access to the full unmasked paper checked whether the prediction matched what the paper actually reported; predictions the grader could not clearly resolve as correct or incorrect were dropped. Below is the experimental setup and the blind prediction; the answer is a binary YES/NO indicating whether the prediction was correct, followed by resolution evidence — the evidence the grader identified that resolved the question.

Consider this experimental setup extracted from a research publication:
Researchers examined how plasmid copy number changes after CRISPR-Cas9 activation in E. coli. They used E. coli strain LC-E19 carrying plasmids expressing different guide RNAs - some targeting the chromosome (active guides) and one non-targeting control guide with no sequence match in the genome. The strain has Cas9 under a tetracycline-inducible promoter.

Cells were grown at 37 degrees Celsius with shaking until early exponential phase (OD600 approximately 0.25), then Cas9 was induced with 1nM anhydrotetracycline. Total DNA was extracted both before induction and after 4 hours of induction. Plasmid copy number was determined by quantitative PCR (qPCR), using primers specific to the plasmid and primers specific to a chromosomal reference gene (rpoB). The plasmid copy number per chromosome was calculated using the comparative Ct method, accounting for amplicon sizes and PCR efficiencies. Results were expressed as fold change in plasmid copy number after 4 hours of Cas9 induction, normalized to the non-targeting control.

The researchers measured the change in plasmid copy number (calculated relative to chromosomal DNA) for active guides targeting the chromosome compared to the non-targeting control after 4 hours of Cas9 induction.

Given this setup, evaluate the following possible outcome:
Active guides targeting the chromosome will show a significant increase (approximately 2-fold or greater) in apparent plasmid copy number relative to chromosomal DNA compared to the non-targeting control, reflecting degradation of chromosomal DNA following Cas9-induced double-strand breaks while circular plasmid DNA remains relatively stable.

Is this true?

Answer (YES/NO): NO